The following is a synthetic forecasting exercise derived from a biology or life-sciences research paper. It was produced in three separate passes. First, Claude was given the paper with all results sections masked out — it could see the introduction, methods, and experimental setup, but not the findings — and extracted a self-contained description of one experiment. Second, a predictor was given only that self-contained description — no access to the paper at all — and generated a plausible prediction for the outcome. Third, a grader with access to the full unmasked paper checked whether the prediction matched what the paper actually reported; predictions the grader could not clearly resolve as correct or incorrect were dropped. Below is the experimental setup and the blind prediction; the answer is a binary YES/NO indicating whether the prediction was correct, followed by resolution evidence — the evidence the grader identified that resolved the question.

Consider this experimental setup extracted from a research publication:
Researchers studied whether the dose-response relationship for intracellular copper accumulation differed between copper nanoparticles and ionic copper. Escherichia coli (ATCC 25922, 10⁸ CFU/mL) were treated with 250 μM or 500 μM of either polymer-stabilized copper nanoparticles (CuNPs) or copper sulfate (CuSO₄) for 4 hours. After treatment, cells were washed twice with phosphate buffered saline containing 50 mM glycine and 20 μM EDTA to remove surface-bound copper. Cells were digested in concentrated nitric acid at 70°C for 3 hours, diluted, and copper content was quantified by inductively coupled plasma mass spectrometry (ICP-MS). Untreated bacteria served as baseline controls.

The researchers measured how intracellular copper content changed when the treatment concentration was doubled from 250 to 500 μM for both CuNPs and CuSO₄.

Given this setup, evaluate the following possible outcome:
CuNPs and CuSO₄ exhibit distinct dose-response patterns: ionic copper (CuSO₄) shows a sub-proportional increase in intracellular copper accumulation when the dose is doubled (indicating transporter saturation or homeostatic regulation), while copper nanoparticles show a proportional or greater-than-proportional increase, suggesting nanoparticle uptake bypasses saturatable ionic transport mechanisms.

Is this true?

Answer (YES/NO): NO